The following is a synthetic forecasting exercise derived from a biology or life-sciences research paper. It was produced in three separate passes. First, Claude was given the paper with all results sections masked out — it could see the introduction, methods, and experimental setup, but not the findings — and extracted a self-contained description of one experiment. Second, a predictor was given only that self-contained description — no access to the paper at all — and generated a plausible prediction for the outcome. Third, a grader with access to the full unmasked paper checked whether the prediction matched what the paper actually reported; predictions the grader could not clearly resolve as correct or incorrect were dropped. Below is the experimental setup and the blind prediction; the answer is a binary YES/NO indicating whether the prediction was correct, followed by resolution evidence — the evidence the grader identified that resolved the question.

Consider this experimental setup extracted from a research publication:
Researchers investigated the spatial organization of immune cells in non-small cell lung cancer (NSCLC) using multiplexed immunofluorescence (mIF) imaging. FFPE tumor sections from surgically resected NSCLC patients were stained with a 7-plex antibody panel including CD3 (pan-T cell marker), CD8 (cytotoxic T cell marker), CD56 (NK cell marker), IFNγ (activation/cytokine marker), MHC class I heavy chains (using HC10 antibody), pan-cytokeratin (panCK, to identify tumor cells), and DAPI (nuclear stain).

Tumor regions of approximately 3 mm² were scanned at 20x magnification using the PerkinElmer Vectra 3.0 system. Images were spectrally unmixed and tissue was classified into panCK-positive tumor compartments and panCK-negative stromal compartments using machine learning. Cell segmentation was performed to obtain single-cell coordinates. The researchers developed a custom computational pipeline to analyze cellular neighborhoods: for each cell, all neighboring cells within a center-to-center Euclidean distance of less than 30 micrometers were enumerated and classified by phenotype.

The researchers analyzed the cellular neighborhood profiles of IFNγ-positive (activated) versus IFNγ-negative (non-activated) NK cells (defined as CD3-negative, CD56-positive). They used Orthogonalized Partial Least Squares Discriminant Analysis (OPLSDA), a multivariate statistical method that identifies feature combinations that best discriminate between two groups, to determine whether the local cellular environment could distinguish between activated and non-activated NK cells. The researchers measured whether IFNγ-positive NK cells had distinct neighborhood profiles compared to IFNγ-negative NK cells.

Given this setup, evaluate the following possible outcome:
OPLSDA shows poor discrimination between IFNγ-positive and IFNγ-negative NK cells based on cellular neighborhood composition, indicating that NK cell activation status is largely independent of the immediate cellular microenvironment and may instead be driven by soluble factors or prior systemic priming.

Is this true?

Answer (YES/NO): NO